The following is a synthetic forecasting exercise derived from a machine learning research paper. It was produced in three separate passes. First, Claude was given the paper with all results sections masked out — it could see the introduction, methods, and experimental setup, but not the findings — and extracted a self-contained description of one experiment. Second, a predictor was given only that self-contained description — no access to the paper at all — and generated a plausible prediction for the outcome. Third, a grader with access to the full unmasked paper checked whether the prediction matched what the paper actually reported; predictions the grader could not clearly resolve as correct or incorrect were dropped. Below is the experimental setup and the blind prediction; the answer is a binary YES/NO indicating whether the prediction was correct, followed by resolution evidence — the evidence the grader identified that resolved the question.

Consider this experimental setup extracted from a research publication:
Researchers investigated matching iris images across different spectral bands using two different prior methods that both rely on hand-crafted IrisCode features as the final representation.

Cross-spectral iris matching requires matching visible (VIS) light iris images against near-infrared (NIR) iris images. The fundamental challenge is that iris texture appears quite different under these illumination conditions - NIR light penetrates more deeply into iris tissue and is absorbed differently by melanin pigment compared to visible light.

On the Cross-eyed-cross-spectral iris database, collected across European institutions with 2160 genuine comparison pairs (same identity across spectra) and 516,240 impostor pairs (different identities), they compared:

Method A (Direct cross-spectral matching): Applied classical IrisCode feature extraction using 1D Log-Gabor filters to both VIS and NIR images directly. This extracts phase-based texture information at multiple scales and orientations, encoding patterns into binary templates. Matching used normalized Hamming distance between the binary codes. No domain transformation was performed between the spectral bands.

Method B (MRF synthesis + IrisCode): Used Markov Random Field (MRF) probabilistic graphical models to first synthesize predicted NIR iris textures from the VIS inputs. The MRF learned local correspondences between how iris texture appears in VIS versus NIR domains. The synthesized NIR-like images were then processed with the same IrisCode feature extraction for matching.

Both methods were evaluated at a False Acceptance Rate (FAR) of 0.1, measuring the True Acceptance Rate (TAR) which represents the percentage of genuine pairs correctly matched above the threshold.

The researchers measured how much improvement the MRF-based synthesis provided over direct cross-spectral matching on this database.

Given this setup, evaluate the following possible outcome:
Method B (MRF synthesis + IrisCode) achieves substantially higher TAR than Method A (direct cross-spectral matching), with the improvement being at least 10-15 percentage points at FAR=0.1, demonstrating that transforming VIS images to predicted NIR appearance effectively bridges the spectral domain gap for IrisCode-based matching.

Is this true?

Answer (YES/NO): NO